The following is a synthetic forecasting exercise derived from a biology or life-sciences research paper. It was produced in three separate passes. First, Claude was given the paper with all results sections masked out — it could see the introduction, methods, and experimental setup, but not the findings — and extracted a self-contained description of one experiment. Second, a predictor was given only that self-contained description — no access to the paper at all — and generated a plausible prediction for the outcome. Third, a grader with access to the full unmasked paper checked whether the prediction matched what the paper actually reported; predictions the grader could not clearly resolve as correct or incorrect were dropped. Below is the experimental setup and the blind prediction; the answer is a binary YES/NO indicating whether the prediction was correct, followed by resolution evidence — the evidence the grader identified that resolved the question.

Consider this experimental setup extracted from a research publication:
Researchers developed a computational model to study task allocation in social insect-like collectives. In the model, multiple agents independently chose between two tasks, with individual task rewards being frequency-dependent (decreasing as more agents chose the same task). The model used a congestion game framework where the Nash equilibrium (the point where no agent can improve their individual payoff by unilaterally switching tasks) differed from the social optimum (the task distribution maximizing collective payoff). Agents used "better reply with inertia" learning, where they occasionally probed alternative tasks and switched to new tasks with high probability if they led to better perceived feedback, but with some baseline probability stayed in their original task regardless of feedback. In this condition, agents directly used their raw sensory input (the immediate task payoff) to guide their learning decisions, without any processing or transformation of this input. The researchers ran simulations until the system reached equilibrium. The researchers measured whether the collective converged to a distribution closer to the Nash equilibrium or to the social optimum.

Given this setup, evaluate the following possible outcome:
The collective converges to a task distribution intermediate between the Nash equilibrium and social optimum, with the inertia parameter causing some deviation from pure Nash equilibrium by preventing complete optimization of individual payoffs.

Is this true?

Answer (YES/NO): NO